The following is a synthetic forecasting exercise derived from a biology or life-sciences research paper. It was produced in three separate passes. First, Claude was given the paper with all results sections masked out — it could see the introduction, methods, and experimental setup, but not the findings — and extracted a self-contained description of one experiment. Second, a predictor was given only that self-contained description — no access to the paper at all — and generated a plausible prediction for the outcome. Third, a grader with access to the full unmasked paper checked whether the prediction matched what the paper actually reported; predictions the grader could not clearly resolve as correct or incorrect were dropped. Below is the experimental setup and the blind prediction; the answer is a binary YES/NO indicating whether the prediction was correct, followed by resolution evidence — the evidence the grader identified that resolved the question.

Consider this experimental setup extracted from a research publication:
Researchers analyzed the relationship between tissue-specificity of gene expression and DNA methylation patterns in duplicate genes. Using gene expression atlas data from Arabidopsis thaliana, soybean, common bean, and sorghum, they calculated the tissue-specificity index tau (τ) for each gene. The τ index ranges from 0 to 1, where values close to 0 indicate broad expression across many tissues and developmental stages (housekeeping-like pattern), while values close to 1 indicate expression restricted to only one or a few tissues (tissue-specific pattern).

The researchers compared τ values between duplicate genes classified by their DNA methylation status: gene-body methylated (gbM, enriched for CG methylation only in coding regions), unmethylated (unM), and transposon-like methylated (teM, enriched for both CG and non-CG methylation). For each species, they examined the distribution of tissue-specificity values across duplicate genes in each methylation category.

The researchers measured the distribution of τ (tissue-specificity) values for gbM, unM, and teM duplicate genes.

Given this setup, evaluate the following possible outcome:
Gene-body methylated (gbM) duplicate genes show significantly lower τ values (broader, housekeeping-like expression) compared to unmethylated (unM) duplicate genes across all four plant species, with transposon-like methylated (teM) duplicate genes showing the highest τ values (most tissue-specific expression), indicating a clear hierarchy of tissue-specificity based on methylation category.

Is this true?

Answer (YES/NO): YES